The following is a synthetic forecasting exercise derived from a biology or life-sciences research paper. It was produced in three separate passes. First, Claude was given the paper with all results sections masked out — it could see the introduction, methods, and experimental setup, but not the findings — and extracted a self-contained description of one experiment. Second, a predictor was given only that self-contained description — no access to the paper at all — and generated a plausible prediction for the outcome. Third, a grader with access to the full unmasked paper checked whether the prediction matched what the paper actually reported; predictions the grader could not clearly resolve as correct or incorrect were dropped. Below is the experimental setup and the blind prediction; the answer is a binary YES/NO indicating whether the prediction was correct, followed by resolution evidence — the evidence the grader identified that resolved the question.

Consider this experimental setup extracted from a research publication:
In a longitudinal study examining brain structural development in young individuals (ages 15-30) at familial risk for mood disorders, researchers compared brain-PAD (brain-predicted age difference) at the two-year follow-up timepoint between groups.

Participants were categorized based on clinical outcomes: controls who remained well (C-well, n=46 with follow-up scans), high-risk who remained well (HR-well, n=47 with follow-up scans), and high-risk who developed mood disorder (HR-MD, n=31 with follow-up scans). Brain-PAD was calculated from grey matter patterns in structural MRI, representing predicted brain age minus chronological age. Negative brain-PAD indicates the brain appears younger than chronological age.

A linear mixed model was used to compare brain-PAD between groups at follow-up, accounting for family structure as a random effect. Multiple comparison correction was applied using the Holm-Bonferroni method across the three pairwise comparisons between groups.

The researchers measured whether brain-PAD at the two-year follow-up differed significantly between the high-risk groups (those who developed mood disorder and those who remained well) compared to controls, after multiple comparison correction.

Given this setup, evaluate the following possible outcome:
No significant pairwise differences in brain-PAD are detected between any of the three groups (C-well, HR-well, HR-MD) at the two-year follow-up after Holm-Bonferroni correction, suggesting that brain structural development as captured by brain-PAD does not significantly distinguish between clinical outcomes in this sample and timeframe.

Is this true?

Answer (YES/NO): YES